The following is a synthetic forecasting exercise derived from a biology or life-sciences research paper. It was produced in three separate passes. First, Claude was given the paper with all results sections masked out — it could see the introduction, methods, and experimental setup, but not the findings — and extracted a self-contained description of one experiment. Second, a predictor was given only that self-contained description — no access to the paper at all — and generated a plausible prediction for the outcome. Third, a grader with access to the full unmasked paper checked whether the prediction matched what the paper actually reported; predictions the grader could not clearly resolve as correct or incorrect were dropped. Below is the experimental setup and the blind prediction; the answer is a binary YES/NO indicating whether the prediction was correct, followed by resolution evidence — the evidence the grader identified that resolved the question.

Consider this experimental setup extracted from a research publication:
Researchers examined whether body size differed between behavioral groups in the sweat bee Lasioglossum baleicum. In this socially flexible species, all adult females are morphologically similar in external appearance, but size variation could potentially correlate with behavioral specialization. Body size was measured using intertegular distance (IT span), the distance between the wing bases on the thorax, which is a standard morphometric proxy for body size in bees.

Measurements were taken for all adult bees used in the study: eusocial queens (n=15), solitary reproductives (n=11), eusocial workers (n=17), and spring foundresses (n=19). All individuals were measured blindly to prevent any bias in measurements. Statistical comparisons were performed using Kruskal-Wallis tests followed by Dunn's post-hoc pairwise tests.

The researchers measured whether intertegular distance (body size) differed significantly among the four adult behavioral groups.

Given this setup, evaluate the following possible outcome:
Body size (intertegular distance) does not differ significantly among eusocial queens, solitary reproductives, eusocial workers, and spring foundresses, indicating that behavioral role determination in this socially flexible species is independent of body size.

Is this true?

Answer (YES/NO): YES